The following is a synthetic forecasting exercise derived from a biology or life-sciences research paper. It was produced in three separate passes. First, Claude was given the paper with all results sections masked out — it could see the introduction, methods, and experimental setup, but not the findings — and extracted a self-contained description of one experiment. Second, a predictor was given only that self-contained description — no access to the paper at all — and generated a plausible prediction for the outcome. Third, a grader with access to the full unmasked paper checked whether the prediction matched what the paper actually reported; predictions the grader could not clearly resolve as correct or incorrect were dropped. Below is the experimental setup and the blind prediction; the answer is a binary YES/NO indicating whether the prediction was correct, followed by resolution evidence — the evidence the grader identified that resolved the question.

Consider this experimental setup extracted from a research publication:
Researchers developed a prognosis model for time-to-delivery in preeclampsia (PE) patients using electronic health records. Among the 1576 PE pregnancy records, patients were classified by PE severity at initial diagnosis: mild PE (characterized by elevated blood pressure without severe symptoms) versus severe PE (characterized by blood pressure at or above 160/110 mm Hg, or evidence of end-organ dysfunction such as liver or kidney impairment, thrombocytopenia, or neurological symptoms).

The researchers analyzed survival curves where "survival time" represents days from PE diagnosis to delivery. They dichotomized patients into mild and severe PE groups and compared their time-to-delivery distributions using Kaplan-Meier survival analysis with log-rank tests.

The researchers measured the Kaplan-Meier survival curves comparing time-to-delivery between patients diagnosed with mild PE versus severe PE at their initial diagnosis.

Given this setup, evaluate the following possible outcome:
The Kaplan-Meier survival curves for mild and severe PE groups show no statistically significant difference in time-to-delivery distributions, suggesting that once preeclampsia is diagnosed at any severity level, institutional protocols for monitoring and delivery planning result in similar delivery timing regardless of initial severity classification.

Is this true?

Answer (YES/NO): NO